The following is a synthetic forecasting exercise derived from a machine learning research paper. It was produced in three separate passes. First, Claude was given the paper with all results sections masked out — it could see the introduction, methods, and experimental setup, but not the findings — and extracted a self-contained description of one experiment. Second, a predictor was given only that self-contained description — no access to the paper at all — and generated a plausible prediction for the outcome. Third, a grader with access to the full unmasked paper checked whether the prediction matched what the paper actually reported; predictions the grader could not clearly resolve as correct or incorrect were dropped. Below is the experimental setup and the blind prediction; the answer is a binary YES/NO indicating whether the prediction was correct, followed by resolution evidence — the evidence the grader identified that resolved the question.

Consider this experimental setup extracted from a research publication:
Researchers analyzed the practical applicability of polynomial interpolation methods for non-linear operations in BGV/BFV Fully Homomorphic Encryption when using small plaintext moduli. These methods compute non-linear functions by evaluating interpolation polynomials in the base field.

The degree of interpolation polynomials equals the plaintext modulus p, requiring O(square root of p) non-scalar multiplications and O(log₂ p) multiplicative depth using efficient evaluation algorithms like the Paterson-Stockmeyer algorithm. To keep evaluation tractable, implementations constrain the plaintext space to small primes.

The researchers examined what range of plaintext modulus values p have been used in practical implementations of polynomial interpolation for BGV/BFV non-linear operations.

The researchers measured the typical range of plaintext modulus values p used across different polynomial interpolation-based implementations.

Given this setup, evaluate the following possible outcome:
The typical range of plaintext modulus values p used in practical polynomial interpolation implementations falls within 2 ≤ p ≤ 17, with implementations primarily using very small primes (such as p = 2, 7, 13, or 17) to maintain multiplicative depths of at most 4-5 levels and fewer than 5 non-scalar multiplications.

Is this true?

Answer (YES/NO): NO